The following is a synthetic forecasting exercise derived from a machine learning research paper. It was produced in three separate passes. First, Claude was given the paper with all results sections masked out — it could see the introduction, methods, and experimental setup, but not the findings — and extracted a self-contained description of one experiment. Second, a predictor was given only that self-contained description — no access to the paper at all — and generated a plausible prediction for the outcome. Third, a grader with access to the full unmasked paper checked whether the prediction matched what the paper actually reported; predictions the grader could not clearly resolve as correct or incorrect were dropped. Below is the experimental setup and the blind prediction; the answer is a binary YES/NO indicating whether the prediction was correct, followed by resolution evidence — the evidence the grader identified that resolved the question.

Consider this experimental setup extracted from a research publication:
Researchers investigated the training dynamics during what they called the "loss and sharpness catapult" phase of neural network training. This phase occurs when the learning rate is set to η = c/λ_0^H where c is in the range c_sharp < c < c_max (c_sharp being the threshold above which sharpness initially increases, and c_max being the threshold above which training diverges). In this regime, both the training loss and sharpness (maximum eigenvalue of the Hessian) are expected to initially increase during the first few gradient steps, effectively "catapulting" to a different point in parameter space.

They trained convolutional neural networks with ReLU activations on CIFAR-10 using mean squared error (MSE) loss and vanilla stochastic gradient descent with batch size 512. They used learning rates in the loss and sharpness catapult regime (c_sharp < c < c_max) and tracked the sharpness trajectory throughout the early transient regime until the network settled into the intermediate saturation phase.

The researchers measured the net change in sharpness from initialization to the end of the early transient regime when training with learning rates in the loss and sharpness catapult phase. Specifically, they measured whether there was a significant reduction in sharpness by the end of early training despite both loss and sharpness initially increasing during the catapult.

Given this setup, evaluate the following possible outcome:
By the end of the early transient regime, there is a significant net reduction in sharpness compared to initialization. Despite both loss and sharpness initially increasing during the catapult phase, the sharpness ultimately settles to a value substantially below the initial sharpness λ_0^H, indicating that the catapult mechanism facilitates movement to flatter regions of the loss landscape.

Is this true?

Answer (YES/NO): YES